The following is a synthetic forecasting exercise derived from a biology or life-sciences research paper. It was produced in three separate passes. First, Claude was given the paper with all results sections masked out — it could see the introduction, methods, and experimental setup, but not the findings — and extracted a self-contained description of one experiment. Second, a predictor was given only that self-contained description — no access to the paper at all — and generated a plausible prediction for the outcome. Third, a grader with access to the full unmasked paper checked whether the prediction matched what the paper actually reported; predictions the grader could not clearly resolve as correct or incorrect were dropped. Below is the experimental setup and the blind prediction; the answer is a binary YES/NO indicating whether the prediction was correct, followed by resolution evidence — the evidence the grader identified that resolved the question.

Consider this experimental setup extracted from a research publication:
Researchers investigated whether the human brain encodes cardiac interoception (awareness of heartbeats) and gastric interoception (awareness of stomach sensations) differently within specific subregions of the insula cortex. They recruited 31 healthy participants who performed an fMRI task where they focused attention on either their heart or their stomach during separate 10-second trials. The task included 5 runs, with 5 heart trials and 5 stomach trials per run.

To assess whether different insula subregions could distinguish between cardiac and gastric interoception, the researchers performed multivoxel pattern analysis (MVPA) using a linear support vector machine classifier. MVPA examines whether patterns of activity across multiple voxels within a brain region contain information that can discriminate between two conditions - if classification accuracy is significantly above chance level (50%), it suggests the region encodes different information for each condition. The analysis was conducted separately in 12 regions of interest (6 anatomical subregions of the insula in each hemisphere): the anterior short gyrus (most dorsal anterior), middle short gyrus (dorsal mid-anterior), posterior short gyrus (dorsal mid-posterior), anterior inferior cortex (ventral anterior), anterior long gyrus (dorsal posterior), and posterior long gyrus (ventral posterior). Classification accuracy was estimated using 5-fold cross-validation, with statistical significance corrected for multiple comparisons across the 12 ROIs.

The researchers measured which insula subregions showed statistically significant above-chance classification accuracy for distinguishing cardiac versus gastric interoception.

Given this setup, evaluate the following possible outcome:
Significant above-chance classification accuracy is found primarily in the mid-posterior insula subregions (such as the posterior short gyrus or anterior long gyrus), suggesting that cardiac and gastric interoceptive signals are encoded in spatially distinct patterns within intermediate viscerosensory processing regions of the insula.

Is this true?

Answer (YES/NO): YES